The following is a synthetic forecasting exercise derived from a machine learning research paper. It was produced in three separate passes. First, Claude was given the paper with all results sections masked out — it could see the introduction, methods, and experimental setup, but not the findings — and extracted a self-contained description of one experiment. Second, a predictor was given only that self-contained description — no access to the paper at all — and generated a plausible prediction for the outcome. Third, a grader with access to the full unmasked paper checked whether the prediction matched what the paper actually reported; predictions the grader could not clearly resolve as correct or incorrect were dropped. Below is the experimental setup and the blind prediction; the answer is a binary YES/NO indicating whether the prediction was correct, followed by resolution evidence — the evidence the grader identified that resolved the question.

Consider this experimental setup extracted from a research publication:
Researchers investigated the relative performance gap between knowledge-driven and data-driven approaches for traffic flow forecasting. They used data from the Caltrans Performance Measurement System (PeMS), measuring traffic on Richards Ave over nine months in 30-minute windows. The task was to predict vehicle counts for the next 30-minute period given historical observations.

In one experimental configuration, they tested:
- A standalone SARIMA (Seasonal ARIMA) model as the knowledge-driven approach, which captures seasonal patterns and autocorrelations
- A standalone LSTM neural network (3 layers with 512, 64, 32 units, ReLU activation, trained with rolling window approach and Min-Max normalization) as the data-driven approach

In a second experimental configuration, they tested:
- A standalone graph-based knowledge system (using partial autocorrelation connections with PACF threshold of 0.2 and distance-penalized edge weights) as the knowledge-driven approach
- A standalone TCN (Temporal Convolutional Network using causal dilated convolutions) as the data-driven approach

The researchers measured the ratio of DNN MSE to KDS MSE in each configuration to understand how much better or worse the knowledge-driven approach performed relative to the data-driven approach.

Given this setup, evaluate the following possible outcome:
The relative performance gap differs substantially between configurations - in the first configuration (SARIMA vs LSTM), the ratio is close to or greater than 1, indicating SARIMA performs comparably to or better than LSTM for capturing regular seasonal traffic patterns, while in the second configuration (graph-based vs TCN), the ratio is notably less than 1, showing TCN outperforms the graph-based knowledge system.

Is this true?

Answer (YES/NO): NO